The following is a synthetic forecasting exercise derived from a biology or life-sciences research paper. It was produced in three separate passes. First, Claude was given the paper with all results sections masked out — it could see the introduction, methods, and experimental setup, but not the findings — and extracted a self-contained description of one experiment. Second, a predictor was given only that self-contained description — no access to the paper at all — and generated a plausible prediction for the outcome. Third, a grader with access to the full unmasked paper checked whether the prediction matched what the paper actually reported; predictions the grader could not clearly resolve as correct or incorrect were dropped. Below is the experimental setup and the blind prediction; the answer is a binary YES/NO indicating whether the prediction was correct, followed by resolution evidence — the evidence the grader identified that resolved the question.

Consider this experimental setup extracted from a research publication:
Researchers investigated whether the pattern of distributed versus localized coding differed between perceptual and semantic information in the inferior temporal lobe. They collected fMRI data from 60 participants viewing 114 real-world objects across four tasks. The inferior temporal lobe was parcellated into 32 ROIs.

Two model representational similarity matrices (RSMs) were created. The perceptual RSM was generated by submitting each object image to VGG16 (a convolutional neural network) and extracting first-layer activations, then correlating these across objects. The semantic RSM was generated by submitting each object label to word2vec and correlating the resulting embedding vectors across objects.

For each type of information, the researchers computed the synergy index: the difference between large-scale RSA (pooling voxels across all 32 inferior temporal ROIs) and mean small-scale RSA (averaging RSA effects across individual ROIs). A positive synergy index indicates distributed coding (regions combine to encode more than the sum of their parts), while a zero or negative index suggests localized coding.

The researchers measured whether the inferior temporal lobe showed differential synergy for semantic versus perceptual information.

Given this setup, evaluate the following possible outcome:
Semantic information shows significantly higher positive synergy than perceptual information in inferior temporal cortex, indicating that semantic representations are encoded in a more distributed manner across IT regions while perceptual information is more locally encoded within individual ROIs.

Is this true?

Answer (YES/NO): YES